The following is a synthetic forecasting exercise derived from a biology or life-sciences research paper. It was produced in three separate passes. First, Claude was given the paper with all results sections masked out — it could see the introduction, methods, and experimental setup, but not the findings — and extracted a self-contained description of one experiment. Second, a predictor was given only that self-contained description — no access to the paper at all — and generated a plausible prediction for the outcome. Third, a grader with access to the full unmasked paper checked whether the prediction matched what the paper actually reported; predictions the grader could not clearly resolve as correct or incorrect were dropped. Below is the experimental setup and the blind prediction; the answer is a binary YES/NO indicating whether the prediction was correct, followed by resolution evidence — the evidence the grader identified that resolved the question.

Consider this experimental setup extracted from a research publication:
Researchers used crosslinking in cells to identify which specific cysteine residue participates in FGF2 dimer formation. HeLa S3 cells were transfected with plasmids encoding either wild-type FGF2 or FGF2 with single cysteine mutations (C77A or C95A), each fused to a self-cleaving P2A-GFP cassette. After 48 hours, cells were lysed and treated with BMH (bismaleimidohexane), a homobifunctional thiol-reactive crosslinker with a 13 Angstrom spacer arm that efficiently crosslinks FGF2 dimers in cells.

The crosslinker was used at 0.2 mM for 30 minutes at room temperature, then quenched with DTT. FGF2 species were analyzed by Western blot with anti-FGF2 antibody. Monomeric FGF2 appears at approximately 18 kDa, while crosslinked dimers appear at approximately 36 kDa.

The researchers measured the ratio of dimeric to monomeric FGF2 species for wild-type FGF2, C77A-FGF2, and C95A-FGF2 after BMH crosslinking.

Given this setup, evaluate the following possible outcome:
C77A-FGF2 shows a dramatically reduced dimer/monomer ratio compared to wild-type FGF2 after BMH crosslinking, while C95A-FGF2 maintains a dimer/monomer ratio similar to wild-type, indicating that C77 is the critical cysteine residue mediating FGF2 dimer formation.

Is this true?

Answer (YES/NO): NO